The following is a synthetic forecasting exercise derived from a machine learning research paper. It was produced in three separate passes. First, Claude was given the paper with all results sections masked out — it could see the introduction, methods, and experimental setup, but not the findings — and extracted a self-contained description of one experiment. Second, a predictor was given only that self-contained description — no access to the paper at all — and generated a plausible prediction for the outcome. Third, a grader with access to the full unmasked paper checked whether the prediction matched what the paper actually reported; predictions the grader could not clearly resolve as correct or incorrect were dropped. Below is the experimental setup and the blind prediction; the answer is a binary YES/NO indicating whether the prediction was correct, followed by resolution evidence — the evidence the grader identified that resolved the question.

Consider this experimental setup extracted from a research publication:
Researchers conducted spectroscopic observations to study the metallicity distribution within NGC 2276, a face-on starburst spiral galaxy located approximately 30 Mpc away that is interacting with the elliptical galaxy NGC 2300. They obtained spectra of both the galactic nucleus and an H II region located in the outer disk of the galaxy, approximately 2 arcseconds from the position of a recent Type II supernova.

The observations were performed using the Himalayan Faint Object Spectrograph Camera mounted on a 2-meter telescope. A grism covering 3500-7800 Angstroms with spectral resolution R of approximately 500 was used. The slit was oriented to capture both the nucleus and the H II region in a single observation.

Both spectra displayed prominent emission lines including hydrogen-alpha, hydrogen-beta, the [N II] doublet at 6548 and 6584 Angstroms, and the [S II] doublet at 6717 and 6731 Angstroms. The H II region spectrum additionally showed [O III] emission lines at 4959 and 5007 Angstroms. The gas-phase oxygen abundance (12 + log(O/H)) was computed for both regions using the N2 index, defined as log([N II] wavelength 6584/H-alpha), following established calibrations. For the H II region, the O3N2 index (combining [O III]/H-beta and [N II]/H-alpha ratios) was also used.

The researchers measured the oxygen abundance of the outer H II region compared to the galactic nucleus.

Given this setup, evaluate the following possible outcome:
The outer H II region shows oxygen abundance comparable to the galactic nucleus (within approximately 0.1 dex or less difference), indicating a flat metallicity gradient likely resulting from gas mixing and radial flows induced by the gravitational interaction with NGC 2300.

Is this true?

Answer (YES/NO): NO